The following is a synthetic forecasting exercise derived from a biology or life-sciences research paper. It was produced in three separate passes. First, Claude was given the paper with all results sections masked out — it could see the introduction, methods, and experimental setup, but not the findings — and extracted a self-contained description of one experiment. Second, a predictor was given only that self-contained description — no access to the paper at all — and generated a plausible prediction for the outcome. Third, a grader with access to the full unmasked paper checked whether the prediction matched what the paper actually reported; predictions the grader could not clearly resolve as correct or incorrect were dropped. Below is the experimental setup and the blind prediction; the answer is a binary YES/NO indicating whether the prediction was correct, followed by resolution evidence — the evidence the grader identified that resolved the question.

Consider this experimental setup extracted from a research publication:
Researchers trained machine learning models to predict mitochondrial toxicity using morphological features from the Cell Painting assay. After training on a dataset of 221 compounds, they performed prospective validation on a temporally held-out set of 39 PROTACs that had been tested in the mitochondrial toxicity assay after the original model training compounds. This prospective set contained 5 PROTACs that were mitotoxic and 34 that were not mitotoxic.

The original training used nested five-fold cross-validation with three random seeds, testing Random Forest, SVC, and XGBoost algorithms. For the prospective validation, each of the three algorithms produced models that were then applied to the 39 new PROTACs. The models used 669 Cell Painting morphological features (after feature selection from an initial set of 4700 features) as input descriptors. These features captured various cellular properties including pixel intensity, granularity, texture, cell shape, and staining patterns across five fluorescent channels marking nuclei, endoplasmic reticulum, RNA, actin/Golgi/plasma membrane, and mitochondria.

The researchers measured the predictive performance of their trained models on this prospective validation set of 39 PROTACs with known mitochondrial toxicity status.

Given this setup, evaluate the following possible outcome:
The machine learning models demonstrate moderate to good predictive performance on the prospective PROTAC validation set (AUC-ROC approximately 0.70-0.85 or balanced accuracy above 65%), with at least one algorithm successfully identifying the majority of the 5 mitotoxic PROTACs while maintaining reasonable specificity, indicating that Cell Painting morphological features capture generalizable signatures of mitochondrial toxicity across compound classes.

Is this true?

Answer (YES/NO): YES